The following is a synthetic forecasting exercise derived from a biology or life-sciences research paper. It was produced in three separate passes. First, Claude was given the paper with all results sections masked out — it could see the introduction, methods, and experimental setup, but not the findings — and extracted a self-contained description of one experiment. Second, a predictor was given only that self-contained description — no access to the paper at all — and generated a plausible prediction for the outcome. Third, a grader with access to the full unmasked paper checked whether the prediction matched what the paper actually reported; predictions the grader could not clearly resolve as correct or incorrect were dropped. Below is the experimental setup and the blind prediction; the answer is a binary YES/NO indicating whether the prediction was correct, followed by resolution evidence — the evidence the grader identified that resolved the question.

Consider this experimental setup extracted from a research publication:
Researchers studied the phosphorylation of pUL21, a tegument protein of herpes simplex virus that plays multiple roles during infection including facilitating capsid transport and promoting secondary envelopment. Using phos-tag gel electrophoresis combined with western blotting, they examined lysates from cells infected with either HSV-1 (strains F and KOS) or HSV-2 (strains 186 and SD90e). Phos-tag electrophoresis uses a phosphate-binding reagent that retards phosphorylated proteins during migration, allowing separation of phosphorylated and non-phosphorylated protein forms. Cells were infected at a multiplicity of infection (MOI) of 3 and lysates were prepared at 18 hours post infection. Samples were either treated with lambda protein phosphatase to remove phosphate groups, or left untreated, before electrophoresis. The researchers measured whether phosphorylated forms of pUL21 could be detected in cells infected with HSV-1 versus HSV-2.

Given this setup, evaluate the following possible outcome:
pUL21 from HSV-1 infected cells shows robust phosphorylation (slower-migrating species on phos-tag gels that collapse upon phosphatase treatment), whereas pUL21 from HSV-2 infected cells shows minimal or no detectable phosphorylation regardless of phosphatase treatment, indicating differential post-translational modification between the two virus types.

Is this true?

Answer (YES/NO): NO